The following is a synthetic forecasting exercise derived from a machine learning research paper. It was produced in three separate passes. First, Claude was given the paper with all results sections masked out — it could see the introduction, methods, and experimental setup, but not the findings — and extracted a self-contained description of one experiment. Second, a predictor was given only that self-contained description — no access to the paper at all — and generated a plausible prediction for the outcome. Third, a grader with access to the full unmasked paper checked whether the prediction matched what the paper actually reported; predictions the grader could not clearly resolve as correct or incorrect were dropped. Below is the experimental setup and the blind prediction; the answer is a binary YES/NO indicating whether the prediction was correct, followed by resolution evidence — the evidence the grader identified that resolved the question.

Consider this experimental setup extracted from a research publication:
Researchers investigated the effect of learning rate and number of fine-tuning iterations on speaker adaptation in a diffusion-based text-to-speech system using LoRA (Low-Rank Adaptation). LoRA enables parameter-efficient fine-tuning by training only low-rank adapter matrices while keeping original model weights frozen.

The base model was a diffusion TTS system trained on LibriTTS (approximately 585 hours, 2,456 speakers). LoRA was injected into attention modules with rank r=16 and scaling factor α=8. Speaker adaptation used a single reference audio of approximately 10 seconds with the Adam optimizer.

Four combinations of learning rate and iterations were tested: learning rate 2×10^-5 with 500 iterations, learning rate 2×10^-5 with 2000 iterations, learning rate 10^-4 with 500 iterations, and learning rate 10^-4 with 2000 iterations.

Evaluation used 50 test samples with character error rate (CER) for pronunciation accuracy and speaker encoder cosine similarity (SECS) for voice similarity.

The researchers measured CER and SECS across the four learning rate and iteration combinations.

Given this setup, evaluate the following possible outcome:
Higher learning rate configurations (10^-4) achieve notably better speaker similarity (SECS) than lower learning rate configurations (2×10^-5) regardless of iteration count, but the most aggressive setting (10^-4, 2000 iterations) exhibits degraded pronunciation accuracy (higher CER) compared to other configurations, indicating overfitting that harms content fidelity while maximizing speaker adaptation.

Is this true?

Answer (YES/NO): NO